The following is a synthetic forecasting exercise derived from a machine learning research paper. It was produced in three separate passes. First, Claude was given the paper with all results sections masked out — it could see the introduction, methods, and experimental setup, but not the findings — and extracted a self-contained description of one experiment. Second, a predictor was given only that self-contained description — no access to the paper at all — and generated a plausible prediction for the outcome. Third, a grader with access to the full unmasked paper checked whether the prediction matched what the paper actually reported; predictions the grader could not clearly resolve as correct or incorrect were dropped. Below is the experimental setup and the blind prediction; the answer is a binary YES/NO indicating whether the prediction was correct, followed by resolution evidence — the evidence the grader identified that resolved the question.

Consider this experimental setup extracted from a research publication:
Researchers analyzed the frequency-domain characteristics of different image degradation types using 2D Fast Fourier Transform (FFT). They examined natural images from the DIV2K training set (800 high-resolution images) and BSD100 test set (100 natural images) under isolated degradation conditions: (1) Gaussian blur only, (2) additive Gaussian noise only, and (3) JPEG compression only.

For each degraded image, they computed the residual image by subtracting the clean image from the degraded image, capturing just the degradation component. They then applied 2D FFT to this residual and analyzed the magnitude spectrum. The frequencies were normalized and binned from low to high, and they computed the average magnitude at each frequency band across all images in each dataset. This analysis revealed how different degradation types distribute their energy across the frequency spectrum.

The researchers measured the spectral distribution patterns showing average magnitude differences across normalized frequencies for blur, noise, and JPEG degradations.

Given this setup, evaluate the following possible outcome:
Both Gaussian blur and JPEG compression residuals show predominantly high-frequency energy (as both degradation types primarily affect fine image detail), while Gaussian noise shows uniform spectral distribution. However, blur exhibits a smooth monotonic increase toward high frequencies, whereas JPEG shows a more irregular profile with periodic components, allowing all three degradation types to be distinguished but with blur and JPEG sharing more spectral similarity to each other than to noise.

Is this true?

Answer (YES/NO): NO